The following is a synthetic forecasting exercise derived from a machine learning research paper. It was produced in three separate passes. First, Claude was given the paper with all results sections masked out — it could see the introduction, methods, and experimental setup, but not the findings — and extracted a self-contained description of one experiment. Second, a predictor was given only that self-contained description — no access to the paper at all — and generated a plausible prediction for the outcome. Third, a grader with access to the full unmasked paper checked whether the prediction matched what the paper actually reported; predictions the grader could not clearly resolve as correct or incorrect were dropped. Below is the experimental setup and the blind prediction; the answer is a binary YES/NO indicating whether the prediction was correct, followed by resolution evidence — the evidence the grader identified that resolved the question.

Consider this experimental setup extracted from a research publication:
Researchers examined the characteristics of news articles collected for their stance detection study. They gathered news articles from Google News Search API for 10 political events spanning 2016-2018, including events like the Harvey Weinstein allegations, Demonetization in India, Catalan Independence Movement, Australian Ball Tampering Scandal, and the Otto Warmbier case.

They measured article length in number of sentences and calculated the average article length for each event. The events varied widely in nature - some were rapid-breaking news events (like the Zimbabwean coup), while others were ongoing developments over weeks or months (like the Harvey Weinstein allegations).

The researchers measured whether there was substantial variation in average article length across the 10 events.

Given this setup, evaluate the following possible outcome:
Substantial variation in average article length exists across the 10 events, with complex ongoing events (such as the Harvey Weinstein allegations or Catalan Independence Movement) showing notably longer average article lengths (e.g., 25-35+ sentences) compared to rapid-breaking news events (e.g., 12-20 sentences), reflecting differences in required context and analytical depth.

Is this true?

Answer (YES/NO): NO